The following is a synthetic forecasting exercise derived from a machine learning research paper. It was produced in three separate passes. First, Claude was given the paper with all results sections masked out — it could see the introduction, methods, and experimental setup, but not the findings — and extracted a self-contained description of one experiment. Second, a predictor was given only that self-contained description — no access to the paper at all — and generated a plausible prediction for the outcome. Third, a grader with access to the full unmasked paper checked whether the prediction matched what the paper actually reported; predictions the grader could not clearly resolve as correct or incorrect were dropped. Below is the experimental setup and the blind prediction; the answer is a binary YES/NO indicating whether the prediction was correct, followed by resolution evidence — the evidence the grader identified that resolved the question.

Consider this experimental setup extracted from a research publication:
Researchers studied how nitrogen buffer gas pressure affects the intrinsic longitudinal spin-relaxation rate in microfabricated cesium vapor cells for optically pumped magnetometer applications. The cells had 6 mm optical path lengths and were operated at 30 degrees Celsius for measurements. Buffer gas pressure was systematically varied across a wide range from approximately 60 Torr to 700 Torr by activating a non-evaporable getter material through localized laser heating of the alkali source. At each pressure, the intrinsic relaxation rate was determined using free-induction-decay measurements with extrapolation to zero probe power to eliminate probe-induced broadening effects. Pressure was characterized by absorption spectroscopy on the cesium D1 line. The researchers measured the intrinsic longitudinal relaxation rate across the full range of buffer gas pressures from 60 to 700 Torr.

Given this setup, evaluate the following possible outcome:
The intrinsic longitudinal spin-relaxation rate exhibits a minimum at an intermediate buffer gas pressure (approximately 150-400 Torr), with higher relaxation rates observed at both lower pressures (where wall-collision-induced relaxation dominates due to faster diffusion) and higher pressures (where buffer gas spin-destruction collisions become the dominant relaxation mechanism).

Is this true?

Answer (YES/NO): NO